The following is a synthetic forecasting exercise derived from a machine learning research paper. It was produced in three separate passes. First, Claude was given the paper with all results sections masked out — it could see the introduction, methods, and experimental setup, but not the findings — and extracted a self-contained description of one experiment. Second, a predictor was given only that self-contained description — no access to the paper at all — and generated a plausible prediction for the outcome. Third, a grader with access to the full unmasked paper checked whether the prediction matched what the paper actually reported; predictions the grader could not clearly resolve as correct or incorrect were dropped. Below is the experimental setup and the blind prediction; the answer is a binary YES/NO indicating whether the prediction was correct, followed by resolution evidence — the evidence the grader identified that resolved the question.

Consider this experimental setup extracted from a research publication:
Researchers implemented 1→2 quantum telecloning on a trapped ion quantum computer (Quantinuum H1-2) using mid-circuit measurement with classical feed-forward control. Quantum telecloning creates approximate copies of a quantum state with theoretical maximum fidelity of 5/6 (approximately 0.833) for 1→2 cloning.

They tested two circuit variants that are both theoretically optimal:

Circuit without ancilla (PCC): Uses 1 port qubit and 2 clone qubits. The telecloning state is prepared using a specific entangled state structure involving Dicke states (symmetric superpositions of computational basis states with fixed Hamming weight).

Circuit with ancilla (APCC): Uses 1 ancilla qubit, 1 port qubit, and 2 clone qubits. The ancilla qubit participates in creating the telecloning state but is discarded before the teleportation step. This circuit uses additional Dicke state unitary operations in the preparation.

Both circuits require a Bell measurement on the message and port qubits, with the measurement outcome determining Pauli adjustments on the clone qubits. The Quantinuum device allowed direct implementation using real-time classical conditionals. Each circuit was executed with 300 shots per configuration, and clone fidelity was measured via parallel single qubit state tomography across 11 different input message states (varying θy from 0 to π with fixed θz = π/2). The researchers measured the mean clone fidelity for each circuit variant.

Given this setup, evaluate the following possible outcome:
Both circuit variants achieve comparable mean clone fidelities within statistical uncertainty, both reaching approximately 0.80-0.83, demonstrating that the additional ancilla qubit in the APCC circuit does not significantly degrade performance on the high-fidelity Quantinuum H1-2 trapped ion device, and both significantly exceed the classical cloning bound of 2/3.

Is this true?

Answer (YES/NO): YES